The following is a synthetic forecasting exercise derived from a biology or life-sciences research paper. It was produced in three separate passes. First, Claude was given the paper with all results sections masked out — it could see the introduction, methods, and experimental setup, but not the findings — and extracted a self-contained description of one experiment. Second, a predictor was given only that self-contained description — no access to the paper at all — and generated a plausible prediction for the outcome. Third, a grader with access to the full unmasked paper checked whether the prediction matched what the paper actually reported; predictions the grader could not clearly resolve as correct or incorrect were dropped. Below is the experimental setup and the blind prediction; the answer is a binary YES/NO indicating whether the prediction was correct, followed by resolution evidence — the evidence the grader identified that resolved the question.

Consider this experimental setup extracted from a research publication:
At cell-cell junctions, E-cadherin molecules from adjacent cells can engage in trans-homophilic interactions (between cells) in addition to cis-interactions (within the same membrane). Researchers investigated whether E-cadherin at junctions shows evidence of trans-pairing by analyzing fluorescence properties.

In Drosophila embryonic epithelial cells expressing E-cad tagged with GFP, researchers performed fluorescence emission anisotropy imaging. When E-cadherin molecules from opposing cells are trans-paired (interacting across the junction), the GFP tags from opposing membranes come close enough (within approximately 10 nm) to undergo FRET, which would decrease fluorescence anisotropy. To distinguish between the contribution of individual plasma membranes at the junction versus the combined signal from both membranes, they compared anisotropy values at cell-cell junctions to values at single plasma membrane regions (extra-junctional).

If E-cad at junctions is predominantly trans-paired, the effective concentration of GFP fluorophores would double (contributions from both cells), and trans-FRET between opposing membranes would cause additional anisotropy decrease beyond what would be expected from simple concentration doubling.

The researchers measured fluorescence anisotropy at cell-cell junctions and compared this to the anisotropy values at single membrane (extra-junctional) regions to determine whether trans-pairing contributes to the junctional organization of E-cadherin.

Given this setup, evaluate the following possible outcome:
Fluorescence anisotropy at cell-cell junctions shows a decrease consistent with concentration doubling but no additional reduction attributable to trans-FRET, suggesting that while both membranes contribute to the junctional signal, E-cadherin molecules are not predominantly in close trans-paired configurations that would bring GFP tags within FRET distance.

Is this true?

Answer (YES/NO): NO